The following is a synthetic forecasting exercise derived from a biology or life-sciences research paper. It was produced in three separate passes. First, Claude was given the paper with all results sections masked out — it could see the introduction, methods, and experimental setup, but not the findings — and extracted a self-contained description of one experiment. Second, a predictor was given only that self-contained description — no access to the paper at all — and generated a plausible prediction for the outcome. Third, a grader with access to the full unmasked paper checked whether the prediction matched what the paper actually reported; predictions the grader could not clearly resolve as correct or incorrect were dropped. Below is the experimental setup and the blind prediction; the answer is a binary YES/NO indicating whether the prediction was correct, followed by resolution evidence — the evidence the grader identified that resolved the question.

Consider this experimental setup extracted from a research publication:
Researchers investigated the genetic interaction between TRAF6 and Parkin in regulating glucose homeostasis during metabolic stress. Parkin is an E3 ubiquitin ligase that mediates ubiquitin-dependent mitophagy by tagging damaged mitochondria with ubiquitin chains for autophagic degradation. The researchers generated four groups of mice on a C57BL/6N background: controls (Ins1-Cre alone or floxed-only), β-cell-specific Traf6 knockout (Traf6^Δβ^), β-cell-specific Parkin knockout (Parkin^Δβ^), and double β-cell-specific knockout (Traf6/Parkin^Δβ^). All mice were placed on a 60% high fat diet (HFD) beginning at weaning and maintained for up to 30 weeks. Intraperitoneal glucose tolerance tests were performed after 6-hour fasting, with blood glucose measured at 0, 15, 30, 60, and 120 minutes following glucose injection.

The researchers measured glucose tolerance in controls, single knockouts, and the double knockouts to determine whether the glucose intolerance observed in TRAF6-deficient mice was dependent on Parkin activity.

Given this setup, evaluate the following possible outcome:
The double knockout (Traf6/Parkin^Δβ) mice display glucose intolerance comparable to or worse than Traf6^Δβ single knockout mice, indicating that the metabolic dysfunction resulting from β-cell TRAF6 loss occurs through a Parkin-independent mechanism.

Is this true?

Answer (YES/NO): NO